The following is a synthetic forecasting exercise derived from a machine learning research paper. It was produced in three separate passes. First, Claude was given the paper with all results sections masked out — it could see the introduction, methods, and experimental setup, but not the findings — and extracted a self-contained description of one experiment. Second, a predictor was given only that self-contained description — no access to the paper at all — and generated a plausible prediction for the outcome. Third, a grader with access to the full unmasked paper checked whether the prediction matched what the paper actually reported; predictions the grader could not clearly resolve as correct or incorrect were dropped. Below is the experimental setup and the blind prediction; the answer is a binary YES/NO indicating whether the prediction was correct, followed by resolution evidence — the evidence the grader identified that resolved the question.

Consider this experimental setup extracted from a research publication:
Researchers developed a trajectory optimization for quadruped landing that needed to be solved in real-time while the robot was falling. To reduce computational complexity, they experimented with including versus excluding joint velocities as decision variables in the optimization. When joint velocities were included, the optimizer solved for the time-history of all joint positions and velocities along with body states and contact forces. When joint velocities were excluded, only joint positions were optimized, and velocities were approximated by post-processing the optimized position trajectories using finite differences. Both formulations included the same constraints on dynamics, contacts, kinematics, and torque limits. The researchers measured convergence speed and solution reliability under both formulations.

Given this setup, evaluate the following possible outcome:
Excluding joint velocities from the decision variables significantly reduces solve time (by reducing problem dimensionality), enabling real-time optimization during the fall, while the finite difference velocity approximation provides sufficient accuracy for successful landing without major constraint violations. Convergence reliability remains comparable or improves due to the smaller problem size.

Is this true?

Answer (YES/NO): YES